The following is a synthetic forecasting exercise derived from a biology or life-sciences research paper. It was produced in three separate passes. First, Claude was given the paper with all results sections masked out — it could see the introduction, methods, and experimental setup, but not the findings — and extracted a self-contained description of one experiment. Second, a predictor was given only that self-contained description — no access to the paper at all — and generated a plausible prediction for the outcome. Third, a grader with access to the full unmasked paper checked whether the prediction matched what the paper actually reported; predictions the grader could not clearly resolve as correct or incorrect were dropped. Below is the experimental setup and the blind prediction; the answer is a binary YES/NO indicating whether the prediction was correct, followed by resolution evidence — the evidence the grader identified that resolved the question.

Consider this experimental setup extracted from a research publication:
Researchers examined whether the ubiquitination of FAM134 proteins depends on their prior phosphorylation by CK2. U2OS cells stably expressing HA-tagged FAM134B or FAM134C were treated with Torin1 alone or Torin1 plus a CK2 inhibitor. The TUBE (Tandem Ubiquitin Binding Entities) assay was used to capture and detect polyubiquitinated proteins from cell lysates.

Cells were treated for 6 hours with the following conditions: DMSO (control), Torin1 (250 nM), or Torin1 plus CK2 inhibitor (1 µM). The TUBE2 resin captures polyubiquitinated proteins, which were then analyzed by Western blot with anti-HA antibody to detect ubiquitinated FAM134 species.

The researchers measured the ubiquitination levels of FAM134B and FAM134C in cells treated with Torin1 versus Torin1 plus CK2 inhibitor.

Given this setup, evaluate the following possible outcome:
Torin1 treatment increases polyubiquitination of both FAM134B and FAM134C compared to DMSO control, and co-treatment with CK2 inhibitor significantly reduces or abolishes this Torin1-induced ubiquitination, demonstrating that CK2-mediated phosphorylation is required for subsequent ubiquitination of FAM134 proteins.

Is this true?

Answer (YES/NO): YES